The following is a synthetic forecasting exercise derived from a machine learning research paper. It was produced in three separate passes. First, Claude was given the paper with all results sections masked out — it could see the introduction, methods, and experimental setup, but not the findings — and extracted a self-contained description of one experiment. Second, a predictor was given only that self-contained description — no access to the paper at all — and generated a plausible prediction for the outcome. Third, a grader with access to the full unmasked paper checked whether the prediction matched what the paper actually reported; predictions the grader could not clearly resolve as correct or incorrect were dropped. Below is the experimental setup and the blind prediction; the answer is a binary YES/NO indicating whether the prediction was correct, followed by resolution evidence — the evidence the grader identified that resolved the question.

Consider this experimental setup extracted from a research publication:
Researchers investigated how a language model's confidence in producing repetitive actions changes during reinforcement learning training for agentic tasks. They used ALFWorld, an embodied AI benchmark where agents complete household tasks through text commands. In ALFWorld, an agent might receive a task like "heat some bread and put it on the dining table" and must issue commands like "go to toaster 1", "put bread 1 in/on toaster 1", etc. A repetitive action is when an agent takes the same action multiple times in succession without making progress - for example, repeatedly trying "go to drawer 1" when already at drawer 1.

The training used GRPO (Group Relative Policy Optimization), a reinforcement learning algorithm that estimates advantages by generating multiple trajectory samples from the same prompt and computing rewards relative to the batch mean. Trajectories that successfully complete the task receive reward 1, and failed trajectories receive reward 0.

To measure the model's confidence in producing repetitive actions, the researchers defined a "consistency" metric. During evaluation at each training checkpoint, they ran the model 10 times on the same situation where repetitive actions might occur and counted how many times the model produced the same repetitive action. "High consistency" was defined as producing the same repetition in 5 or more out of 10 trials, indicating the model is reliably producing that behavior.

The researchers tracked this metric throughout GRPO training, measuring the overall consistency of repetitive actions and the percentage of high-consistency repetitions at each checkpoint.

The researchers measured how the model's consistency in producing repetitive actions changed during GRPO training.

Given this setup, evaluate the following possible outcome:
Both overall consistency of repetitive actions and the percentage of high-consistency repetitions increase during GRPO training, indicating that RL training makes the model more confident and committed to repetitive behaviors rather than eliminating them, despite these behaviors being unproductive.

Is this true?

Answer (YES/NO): NO